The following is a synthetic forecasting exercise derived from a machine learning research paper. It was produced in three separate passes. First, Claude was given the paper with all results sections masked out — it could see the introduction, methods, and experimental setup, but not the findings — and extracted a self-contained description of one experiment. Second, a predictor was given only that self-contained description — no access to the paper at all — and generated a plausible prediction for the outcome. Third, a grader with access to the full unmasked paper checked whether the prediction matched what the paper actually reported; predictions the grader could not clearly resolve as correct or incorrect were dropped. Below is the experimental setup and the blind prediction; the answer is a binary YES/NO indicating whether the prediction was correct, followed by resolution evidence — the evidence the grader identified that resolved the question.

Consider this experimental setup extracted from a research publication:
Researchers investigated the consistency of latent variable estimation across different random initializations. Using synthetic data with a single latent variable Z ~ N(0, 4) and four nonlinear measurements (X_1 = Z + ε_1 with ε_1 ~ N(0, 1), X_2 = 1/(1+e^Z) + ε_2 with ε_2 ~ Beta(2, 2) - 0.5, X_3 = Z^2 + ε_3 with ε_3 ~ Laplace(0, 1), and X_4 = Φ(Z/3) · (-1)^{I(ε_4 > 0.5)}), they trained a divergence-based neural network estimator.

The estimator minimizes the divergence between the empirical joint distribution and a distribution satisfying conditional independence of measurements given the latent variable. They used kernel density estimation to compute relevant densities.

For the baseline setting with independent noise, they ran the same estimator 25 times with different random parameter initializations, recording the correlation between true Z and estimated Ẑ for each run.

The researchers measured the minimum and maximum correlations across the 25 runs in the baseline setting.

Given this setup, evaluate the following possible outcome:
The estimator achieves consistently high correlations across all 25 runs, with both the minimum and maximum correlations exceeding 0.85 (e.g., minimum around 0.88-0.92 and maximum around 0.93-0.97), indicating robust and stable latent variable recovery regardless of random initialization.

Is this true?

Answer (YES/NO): NO